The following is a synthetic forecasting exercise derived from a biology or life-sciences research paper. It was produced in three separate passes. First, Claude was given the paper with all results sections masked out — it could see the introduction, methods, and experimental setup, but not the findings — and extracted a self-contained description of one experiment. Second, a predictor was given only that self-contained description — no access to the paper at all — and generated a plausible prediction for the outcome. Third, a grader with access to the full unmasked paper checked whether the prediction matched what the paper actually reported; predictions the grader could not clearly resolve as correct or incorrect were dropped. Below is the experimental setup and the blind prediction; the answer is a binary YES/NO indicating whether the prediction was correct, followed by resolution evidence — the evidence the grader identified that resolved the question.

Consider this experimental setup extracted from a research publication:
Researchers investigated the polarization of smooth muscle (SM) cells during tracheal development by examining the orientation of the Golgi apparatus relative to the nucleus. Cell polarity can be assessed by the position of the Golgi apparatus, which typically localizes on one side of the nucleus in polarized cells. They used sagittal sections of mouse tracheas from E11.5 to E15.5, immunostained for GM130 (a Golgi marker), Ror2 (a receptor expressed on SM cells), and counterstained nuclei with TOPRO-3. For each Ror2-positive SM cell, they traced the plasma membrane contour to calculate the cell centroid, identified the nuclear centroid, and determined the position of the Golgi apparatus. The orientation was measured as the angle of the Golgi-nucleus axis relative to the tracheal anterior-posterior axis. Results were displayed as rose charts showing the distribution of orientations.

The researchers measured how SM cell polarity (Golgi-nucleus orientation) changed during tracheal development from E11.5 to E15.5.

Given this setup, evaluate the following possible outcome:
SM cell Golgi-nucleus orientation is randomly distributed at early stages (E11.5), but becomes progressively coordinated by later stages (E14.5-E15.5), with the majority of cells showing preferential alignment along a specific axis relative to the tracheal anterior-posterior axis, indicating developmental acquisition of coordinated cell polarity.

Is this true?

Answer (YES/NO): NO